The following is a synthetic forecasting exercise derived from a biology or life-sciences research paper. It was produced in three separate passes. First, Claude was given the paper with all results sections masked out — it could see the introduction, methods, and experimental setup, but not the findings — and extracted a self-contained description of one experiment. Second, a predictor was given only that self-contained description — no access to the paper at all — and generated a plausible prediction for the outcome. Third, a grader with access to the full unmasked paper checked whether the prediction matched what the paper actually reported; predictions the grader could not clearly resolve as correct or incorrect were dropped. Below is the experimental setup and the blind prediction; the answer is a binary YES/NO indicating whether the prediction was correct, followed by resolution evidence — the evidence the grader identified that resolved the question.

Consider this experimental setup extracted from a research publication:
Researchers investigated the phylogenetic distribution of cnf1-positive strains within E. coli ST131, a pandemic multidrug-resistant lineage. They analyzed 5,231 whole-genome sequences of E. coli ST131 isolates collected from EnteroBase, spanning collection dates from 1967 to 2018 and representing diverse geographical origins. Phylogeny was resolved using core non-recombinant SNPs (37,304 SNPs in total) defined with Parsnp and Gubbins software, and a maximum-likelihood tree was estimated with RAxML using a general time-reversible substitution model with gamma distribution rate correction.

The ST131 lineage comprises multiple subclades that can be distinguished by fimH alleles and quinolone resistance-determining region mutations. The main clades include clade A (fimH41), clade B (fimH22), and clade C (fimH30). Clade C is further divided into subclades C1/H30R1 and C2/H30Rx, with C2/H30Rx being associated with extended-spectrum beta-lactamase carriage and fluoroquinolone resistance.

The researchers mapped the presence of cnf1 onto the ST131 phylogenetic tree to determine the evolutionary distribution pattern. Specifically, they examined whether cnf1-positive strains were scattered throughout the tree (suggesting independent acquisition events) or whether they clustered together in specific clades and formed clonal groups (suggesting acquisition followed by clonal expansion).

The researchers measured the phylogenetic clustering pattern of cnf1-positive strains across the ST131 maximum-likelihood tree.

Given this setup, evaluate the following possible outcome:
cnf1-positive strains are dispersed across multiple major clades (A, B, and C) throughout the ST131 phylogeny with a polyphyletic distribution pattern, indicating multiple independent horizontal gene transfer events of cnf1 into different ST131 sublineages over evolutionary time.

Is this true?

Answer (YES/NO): NO